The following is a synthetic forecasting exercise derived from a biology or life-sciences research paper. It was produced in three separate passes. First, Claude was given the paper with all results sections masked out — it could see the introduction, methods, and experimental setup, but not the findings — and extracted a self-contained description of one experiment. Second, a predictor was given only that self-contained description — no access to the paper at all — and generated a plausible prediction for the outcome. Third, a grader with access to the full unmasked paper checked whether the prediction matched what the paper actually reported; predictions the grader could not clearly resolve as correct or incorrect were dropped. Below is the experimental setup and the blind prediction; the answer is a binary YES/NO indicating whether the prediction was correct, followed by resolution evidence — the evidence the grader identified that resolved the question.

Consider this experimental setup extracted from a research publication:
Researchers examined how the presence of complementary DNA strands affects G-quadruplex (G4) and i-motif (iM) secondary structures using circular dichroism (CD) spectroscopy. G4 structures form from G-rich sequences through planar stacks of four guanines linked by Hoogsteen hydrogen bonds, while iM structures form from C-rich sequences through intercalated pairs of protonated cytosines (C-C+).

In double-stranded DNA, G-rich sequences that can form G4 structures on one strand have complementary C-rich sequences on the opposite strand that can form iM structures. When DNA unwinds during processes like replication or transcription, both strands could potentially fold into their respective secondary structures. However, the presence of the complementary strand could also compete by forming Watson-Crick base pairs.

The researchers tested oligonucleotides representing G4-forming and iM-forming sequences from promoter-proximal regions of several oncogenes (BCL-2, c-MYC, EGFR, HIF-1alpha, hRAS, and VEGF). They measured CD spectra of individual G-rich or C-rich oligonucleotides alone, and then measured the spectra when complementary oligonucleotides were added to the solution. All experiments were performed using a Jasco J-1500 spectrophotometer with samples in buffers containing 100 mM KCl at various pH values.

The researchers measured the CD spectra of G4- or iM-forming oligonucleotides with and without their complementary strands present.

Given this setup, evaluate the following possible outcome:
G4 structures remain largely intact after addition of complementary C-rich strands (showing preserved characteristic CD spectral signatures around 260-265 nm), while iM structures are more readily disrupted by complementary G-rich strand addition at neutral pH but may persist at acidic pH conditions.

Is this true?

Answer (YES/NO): NO